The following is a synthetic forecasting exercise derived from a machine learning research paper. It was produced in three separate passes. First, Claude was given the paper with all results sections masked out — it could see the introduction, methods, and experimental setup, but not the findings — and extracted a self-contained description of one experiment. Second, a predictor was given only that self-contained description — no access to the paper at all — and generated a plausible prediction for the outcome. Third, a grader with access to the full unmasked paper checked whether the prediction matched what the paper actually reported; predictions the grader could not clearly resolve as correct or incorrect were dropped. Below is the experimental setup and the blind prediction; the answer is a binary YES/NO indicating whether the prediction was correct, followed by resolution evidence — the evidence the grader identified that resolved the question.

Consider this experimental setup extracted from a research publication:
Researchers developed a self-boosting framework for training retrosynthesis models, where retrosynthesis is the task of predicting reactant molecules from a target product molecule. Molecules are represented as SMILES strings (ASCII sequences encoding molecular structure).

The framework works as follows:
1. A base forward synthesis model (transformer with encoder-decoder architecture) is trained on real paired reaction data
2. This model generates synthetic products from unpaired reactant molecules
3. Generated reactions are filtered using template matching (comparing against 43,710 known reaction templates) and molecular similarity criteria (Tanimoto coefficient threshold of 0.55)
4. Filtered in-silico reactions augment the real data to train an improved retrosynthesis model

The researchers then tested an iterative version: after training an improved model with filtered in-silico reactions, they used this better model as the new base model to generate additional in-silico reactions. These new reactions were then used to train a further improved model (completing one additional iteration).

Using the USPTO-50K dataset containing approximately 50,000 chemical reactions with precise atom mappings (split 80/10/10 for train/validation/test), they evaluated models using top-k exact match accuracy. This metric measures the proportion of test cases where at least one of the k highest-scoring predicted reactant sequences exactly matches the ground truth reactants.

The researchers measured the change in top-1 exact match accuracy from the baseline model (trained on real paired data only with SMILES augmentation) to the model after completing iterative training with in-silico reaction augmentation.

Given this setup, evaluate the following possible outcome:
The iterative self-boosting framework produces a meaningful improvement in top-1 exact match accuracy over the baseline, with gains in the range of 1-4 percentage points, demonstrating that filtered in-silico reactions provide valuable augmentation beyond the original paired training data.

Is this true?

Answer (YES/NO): NO